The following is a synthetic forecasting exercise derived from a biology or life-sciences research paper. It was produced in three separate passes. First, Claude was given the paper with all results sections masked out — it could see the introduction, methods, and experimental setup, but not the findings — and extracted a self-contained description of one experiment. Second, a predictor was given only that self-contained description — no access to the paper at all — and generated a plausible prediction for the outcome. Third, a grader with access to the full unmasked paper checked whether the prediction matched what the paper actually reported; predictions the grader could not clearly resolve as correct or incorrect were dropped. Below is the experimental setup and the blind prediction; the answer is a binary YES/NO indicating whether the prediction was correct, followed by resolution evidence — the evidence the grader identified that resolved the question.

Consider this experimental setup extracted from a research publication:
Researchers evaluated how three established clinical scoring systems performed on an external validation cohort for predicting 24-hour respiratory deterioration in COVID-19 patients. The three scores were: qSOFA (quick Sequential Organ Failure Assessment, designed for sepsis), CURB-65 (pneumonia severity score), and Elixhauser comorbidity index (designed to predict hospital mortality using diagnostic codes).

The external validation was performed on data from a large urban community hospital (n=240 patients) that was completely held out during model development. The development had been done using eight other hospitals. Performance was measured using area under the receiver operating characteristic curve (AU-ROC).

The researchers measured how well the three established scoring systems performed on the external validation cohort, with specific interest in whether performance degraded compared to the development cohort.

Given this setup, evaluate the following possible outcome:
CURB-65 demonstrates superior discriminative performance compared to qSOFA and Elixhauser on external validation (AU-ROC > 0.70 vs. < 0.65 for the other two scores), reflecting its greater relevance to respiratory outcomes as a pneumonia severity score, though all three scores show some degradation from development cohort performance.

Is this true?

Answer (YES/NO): NO